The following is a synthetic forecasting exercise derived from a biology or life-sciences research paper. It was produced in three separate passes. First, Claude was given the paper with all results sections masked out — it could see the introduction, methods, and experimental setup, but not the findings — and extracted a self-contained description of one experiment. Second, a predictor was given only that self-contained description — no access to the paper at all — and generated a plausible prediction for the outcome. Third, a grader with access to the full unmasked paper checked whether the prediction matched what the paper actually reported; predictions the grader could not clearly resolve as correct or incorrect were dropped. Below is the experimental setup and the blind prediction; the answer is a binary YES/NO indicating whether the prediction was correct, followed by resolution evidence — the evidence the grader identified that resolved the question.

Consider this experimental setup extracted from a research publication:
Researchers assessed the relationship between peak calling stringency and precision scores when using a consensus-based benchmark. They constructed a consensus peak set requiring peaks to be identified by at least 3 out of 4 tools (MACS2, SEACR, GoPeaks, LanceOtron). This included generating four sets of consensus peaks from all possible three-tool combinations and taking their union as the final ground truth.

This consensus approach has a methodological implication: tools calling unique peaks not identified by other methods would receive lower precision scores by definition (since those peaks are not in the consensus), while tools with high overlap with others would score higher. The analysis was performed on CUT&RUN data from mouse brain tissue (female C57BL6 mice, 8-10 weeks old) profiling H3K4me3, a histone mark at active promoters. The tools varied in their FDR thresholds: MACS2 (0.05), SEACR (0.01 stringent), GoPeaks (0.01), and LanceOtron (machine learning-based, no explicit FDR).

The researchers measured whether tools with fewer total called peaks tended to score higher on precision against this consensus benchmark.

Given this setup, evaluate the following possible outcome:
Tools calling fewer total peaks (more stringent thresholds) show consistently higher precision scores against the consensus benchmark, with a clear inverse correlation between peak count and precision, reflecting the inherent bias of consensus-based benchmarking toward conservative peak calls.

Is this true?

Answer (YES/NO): YES